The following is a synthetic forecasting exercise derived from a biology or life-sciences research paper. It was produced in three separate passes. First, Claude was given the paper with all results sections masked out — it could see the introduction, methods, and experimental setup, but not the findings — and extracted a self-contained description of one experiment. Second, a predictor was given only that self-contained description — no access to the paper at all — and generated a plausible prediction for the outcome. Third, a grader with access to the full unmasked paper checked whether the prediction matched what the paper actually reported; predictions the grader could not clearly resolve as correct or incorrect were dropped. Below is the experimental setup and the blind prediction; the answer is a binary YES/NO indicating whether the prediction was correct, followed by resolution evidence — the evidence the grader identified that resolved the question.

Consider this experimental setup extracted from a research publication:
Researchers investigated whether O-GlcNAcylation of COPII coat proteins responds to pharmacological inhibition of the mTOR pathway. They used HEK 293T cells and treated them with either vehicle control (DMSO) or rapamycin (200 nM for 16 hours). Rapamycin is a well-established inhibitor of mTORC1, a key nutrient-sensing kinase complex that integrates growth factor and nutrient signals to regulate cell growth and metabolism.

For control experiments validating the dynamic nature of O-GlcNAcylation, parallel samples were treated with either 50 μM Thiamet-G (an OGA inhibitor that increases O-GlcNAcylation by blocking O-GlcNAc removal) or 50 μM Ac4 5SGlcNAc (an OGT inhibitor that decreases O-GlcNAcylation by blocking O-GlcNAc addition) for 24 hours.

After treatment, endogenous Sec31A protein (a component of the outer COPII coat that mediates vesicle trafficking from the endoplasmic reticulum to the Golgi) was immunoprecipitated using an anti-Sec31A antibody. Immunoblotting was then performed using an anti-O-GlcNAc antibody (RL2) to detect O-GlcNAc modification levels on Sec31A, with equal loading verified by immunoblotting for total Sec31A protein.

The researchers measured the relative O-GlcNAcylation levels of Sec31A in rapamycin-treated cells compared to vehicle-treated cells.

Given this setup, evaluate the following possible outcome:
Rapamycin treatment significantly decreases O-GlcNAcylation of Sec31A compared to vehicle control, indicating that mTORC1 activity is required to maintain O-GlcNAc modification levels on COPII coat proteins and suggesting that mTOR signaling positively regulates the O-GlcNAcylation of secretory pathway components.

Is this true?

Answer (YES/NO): NO